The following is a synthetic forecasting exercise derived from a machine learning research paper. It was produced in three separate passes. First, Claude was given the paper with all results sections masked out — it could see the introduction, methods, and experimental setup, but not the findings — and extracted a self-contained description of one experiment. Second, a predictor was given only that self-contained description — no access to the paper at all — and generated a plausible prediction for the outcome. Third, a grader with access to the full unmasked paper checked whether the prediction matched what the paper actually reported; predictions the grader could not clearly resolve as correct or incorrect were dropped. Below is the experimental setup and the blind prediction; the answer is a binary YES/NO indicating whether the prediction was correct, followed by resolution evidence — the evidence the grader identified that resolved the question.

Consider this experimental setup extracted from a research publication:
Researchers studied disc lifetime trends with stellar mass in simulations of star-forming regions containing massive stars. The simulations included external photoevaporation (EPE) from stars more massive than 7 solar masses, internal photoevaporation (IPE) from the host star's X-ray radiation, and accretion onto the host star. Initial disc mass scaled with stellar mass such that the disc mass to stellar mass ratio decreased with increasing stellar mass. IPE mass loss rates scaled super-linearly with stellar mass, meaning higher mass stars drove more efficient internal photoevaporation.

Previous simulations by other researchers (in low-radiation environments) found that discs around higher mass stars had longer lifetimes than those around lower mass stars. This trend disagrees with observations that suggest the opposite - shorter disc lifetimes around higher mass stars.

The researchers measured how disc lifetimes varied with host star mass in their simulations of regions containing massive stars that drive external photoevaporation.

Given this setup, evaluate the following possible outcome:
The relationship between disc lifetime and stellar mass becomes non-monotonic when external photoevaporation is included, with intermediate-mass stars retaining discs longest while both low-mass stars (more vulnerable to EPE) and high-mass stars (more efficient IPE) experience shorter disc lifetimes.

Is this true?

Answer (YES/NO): NO